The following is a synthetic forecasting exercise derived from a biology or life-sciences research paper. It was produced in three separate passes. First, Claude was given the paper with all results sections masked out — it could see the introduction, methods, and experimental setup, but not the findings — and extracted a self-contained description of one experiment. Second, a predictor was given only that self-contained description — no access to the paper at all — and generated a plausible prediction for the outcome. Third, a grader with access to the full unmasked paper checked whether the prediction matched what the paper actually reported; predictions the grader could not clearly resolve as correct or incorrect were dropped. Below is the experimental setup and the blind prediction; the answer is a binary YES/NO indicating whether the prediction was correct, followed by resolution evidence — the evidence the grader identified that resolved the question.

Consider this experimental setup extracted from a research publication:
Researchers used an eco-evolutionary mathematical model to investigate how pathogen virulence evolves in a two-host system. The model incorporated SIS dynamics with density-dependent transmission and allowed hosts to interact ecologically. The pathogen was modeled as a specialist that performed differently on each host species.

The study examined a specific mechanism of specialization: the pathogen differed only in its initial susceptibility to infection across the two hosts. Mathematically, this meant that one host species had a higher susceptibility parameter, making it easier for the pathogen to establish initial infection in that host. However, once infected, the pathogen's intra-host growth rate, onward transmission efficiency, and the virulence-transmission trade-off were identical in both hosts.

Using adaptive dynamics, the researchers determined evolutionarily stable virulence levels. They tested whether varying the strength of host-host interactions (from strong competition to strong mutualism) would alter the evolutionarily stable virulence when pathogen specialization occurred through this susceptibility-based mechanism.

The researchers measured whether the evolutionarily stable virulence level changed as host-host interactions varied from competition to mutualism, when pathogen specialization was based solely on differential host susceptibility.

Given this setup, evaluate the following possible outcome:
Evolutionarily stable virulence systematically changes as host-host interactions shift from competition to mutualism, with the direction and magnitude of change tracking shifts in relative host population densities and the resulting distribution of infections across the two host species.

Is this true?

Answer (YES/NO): NO